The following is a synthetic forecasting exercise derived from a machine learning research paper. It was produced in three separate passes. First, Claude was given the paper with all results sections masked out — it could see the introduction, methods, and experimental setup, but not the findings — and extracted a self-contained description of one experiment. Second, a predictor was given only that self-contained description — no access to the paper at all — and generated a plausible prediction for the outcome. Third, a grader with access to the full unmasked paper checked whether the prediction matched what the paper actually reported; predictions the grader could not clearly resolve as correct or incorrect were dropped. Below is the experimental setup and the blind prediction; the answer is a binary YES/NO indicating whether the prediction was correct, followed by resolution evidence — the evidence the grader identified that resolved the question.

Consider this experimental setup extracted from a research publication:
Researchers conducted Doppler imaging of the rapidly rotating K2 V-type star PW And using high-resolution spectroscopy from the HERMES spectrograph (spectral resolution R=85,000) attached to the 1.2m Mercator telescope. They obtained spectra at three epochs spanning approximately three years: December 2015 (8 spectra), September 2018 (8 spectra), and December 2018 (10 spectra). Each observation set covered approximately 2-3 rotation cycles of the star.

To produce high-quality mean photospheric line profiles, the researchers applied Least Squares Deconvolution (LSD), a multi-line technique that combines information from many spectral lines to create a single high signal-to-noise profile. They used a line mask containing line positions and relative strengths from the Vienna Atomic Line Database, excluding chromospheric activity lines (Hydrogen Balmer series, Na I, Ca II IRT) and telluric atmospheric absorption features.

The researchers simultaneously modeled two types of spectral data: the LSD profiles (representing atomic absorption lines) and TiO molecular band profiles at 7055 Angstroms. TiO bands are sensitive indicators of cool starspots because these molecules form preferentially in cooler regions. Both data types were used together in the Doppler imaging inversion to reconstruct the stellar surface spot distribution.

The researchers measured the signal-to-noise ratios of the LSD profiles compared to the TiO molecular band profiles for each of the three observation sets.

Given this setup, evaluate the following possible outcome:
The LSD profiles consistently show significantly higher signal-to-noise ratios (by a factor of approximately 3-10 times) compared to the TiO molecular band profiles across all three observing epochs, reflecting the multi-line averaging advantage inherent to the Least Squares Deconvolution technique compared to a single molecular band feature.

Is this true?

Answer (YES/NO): YES